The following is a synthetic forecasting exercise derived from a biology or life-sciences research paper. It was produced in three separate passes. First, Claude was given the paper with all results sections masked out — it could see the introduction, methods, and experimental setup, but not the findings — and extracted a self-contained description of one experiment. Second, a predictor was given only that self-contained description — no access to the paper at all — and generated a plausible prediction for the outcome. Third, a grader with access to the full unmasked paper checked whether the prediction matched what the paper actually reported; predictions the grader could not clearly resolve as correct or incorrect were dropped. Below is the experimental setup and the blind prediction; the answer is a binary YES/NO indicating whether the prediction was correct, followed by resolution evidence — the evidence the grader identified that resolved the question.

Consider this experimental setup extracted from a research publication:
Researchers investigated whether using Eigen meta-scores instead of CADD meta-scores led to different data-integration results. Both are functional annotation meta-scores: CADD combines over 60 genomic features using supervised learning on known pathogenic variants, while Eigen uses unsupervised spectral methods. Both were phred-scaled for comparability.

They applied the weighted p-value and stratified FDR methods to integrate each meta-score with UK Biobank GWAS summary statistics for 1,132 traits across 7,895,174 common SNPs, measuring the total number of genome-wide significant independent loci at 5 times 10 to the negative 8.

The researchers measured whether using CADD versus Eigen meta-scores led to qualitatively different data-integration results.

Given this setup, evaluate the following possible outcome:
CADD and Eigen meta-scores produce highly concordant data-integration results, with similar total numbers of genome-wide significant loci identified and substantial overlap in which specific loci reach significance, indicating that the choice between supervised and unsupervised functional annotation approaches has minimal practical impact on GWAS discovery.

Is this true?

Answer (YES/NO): YES